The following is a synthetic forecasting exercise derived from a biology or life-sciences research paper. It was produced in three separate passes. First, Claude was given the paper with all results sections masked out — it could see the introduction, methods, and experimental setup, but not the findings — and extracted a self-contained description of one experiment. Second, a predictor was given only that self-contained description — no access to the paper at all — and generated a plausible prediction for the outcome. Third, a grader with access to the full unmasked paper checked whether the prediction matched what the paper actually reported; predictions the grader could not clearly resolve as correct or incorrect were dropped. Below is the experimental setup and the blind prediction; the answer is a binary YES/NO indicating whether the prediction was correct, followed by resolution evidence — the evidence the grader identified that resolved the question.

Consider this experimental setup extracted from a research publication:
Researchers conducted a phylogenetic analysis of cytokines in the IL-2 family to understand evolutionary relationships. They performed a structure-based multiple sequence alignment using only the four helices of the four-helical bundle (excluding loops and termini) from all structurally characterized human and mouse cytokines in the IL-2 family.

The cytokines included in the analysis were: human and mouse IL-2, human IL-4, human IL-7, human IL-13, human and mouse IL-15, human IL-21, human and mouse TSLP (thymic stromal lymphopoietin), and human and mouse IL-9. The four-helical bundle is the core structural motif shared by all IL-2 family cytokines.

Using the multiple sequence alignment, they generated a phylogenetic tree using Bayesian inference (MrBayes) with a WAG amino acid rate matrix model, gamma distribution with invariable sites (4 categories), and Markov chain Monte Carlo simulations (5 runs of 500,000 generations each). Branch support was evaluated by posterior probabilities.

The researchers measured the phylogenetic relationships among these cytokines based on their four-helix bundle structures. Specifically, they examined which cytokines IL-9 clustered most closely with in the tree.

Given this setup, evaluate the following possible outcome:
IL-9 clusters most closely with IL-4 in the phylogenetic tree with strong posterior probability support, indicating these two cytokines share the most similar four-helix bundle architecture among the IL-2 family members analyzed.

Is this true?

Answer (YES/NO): NO